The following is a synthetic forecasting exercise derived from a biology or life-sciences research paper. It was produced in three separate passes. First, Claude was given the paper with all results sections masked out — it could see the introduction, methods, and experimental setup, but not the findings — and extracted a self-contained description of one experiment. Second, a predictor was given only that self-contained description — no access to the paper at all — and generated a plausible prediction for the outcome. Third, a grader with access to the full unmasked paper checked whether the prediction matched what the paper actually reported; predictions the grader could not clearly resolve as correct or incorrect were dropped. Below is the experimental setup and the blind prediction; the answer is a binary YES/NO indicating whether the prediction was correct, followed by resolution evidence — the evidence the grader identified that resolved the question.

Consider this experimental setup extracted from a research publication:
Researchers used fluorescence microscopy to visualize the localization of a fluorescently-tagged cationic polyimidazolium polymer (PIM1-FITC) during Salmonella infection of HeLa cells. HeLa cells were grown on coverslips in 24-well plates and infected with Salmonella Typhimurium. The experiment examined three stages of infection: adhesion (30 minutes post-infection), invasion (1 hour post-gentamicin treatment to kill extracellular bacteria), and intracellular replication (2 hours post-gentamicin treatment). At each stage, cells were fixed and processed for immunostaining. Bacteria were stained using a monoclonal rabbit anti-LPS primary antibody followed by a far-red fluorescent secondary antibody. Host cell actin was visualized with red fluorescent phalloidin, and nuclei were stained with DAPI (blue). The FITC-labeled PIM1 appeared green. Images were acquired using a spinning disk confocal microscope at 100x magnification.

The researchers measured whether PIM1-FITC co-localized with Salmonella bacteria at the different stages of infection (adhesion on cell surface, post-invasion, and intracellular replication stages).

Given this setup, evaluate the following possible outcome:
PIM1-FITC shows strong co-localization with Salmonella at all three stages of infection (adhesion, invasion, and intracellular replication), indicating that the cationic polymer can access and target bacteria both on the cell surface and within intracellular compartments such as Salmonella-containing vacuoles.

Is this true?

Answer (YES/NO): NO